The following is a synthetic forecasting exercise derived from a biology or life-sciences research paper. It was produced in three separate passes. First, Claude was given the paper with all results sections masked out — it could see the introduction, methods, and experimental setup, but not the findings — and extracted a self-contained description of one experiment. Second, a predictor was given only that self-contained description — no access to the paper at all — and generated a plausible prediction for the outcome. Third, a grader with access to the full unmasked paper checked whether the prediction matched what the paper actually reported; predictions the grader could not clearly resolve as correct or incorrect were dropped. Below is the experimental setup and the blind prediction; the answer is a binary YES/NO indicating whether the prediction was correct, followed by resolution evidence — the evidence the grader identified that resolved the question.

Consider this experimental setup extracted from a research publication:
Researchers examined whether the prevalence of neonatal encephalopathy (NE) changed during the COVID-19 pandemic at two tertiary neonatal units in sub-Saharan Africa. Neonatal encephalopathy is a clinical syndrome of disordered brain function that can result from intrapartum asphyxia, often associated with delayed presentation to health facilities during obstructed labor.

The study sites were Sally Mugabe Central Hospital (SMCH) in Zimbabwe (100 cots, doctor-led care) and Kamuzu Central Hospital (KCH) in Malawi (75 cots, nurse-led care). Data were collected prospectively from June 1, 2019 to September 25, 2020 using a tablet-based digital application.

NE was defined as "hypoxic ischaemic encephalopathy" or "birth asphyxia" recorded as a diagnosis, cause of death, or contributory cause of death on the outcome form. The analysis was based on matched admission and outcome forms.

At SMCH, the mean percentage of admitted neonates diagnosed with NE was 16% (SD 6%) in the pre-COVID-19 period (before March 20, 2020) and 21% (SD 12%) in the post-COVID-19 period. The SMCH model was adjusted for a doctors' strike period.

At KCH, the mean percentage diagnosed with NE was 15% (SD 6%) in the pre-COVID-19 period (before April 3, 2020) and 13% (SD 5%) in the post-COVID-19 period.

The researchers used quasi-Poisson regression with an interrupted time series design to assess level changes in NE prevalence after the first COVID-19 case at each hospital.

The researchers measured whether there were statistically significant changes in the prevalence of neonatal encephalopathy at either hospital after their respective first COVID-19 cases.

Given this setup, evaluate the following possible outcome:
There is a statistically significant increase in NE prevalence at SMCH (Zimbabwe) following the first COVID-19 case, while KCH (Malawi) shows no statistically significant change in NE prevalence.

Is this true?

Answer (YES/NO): NO